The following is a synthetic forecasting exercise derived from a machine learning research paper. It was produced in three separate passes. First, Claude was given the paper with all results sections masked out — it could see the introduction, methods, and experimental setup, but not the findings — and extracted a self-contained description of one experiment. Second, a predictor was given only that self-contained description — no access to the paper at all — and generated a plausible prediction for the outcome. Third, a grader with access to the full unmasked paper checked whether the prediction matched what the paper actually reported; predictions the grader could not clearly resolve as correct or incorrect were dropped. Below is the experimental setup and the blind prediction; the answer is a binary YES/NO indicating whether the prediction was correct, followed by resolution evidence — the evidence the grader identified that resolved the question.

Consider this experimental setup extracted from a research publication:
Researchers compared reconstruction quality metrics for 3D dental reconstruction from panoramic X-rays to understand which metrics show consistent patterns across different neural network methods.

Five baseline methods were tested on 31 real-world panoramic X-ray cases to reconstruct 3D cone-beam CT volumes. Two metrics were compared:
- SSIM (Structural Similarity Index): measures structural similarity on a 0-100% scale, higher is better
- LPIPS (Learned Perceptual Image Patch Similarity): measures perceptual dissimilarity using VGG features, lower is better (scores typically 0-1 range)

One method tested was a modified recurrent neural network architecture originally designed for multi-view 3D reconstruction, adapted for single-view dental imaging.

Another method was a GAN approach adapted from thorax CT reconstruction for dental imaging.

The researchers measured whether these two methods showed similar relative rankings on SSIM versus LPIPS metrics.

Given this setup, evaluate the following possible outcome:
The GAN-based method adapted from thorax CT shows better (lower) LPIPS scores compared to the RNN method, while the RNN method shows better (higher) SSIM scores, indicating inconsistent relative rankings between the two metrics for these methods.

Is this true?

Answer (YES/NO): NO